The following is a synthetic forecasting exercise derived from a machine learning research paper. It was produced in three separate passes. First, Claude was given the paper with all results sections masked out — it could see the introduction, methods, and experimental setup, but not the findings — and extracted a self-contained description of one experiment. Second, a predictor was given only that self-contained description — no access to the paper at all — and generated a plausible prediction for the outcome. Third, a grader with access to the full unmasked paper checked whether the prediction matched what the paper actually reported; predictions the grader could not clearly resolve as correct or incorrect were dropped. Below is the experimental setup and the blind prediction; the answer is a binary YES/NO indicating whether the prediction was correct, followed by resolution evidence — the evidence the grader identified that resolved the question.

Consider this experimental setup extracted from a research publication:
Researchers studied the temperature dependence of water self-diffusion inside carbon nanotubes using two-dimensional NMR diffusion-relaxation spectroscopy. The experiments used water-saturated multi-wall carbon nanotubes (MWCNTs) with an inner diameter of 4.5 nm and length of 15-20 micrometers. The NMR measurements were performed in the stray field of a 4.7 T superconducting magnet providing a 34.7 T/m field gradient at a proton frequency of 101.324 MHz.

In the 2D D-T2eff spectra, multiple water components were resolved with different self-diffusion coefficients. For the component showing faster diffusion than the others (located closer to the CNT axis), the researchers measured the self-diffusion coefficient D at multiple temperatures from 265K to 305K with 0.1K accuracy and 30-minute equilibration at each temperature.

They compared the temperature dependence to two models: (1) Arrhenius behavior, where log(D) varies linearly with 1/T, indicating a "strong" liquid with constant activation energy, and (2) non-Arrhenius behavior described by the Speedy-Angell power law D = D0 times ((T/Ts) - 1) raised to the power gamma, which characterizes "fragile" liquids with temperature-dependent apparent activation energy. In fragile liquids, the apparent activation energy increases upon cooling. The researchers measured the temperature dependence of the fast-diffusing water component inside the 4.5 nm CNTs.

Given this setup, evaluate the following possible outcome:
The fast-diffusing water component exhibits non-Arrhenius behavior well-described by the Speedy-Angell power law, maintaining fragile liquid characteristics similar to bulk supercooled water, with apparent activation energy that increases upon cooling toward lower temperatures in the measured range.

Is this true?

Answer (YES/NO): NO